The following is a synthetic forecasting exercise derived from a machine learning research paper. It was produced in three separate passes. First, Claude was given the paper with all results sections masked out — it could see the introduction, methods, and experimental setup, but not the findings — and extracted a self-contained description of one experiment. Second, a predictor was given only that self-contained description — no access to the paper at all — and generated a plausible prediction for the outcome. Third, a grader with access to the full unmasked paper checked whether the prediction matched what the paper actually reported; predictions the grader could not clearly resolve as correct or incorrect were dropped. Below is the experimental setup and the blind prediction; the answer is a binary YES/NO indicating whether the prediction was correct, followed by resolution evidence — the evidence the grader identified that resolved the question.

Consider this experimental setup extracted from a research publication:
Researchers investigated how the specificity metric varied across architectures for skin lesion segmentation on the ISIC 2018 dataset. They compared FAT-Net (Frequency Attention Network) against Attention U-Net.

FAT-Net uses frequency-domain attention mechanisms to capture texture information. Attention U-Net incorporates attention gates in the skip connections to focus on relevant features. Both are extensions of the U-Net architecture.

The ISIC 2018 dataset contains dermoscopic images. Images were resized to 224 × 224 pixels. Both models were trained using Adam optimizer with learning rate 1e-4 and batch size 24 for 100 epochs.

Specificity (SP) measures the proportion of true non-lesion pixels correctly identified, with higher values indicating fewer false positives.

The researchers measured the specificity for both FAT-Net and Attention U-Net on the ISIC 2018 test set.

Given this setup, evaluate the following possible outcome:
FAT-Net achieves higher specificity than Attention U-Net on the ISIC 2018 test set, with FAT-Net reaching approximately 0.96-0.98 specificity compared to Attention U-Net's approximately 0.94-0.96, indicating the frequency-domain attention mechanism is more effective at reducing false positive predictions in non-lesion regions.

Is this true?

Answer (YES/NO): NO